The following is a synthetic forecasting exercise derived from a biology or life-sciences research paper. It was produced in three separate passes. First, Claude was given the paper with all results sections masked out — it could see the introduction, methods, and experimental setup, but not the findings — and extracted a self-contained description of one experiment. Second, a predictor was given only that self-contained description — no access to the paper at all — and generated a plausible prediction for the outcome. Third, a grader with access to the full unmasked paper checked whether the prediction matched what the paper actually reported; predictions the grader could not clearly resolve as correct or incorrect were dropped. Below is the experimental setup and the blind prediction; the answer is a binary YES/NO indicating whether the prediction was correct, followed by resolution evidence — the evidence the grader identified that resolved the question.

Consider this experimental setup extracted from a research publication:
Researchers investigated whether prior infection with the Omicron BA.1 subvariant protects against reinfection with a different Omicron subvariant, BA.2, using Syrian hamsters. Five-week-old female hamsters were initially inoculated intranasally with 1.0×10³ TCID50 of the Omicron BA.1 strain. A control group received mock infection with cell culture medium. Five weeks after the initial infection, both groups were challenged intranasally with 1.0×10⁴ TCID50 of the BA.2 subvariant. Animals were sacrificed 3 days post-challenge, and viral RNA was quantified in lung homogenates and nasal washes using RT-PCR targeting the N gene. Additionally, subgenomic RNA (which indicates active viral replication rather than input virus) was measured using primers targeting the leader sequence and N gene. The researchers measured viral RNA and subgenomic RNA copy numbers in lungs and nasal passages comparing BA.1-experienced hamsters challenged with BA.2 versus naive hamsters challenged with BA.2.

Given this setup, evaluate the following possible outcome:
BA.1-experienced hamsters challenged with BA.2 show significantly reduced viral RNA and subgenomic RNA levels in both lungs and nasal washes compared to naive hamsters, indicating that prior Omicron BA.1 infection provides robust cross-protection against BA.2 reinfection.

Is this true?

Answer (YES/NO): NO